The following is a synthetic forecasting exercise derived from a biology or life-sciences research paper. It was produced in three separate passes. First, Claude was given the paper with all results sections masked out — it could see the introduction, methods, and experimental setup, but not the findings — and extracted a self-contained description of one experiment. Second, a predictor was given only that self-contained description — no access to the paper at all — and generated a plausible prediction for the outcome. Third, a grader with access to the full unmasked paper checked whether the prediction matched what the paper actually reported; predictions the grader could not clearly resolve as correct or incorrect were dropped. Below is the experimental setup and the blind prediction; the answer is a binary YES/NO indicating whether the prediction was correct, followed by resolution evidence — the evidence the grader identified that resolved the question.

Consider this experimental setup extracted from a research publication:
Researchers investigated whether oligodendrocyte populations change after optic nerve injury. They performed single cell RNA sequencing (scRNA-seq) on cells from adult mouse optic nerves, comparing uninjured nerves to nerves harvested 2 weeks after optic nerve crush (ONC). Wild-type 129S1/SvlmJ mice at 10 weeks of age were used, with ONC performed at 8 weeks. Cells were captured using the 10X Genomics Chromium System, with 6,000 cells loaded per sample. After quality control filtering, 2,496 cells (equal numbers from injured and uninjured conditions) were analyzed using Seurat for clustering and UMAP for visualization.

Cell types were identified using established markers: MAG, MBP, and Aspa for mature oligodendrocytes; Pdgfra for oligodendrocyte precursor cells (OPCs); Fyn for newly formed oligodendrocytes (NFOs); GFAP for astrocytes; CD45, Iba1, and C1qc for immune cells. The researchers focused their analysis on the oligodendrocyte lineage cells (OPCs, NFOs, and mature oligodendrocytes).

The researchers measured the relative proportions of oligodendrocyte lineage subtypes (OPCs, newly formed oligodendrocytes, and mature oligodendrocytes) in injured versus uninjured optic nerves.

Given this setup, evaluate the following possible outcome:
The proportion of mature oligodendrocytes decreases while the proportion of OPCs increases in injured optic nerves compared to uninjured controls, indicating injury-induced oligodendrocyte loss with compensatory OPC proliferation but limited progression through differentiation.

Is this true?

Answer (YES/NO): NO